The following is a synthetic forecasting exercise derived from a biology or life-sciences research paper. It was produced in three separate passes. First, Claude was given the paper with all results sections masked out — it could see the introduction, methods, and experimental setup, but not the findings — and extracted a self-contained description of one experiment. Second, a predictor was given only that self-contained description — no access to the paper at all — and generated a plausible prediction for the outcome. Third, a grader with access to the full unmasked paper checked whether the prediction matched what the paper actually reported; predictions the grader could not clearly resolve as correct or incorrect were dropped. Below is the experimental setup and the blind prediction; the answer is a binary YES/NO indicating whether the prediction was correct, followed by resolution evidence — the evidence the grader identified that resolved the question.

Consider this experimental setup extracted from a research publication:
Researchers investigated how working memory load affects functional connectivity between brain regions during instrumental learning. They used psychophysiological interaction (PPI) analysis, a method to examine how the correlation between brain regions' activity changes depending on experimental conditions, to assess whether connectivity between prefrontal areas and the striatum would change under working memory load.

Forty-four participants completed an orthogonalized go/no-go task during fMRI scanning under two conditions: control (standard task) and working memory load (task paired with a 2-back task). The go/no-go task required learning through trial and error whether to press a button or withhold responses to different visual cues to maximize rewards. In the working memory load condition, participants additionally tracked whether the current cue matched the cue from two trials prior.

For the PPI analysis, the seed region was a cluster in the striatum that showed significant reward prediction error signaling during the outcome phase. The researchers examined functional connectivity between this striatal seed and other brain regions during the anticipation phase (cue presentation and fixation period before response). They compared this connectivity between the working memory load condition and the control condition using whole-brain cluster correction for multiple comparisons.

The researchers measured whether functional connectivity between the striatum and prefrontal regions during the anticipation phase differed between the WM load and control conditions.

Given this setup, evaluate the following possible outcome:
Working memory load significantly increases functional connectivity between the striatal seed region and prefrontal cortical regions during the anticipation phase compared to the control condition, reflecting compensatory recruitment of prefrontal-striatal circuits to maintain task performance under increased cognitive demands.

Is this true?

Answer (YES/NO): NO